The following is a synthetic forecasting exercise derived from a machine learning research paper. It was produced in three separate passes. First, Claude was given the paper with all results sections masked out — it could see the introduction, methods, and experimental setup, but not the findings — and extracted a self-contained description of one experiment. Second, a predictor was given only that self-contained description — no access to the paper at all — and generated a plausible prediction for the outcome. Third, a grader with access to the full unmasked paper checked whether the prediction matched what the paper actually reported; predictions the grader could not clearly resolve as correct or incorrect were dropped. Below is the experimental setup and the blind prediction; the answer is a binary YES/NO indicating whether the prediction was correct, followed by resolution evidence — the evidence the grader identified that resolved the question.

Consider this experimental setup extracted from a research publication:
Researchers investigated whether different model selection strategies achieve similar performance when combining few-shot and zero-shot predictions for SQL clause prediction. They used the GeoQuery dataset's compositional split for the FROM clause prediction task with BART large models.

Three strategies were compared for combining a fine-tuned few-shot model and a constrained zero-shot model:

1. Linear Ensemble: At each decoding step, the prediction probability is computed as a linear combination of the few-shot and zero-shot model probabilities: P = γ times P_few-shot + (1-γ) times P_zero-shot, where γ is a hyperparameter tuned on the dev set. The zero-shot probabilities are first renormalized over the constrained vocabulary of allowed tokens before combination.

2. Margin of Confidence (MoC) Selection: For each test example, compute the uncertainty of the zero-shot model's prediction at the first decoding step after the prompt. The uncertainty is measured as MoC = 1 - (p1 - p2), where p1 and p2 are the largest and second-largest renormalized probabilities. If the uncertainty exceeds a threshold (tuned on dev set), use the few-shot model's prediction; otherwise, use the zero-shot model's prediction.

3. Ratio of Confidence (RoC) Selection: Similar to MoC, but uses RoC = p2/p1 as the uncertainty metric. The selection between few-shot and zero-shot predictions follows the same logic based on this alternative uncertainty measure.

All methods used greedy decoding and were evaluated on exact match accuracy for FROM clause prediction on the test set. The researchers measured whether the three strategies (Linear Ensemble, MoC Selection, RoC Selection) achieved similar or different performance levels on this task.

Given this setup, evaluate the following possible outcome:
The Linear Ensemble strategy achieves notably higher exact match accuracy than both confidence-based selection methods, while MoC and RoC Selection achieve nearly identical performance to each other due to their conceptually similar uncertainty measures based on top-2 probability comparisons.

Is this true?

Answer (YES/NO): NO